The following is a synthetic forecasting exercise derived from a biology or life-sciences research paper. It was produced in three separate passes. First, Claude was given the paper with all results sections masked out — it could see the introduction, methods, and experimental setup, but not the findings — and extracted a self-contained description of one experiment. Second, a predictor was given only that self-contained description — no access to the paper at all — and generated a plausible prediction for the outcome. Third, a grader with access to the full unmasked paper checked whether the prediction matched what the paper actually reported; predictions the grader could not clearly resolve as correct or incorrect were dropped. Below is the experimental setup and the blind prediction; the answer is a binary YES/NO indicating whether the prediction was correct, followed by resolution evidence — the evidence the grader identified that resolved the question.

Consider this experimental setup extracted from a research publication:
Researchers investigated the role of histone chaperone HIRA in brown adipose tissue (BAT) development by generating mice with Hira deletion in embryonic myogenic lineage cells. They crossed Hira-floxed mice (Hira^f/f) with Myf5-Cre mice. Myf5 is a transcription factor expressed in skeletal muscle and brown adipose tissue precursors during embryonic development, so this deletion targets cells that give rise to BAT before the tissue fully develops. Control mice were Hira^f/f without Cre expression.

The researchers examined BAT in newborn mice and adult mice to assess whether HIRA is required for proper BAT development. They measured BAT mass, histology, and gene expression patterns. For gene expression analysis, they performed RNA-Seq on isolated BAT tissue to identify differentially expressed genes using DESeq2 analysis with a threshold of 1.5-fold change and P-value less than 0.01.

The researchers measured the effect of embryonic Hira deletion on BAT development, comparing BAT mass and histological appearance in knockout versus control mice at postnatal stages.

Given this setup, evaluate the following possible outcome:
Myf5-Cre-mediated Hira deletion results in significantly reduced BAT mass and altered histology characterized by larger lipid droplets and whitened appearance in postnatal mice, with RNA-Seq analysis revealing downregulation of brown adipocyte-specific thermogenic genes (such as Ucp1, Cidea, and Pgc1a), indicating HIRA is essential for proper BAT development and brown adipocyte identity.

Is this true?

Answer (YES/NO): NO